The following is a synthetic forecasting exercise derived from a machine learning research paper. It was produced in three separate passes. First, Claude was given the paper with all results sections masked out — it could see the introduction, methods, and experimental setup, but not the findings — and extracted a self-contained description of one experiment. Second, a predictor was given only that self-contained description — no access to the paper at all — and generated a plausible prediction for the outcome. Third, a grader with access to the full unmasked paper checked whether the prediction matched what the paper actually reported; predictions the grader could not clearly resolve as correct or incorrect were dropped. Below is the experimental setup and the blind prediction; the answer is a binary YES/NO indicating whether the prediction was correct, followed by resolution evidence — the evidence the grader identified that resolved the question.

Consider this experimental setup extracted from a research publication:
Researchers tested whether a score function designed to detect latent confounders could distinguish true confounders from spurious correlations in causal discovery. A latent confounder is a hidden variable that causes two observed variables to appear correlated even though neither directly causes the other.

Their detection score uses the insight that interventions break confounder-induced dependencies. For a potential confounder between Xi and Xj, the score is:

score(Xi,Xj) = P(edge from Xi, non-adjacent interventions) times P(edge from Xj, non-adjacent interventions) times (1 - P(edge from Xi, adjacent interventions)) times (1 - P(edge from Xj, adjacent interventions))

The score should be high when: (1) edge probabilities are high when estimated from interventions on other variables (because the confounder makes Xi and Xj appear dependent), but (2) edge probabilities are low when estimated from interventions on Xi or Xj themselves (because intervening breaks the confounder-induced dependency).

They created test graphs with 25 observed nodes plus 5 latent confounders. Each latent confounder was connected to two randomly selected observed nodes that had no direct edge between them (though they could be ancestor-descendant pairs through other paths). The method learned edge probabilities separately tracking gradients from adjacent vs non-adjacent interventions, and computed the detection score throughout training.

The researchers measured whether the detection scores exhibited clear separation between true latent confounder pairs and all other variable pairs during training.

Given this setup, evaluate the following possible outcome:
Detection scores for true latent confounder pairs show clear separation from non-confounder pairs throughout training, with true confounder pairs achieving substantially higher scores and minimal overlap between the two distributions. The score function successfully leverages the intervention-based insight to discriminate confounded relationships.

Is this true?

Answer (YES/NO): YES